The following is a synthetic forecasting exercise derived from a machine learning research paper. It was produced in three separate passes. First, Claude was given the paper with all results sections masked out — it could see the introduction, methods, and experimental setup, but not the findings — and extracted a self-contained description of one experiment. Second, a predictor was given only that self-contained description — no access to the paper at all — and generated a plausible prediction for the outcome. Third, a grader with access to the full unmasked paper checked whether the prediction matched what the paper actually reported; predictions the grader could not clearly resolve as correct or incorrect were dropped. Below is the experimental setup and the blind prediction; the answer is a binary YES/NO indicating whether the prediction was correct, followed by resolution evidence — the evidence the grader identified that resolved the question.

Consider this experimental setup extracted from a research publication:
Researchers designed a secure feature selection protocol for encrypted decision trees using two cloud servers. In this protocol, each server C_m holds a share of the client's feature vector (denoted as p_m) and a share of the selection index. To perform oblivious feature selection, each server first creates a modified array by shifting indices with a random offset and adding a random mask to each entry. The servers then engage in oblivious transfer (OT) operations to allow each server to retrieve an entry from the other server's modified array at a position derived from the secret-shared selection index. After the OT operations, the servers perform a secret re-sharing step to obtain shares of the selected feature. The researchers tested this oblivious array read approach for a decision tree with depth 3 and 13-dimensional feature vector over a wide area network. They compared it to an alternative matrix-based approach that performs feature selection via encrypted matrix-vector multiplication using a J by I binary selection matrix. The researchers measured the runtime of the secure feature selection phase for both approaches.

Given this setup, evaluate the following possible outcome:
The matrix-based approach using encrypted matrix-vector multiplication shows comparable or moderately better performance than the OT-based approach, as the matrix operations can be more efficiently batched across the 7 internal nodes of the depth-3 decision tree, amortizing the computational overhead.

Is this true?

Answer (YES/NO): NO